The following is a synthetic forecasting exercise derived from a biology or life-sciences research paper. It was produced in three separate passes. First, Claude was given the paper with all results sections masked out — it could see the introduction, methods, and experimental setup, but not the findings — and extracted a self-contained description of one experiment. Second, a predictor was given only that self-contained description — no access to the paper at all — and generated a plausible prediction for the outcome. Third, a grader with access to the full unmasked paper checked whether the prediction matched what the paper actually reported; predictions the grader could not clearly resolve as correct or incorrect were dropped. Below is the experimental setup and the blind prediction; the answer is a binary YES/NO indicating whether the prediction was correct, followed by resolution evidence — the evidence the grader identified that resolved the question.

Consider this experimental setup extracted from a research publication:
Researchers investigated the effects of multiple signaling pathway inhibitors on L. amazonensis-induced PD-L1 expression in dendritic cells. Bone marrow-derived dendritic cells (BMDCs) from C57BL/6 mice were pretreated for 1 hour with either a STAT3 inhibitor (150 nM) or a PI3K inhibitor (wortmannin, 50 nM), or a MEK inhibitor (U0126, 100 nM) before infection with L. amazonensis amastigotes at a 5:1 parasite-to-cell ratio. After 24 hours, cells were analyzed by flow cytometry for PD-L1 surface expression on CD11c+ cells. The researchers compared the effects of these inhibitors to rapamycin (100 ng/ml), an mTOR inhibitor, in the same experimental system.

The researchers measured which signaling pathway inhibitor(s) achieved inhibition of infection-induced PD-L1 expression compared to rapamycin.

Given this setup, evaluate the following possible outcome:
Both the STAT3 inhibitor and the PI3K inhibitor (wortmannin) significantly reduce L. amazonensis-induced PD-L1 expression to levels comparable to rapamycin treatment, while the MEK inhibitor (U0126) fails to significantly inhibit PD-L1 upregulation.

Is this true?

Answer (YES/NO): NO